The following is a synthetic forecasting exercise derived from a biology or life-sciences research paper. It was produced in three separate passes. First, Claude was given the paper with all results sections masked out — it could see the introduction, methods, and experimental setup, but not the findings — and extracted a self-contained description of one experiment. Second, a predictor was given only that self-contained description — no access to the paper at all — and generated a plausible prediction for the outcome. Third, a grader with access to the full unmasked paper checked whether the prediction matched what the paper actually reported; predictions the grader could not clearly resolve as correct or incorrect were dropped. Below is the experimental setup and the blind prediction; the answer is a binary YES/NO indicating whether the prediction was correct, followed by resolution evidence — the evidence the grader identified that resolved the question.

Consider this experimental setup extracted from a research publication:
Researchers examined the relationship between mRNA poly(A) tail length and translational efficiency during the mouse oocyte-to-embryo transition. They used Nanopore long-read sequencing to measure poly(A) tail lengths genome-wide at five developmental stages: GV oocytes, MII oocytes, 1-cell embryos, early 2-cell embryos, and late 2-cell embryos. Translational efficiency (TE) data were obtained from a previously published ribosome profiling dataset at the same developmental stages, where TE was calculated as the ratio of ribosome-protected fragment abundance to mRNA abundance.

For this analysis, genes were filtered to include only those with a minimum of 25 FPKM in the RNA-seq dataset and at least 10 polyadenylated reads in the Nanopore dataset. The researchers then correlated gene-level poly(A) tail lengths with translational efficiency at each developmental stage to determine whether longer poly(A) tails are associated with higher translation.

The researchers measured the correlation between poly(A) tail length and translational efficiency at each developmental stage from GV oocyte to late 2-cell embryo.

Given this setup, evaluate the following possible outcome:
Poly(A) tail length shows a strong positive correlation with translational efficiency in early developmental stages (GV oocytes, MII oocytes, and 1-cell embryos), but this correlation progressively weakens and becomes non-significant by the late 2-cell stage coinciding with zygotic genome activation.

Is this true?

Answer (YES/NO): NO